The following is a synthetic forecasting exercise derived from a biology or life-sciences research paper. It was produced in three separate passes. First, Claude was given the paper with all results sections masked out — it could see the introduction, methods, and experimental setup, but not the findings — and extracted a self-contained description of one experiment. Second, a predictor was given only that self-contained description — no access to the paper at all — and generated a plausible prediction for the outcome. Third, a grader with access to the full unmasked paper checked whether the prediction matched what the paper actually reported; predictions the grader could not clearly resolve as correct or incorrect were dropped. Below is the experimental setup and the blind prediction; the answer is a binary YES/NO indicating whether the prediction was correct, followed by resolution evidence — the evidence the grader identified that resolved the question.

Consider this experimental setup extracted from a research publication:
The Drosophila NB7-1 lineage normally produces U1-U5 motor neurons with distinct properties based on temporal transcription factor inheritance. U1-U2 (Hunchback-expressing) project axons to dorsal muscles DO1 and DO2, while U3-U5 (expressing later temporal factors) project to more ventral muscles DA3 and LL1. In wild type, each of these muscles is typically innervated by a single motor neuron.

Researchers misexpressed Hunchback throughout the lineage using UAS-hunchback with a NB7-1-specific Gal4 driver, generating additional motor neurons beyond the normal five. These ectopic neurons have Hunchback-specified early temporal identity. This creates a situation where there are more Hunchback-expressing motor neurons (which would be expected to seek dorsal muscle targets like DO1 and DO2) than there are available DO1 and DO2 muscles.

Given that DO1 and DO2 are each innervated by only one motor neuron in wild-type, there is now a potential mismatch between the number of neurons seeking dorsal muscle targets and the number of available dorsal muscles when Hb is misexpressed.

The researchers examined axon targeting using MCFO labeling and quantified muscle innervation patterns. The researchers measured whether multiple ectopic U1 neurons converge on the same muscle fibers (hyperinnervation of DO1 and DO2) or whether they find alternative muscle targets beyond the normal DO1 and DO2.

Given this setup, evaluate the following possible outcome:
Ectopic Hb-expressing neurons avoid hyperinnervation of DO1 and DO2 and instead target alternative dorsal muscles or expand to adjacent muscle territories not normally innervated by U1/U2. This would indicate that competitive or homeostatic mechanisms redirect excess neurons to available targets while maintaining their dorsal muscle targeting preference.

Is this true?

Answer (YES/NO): NO